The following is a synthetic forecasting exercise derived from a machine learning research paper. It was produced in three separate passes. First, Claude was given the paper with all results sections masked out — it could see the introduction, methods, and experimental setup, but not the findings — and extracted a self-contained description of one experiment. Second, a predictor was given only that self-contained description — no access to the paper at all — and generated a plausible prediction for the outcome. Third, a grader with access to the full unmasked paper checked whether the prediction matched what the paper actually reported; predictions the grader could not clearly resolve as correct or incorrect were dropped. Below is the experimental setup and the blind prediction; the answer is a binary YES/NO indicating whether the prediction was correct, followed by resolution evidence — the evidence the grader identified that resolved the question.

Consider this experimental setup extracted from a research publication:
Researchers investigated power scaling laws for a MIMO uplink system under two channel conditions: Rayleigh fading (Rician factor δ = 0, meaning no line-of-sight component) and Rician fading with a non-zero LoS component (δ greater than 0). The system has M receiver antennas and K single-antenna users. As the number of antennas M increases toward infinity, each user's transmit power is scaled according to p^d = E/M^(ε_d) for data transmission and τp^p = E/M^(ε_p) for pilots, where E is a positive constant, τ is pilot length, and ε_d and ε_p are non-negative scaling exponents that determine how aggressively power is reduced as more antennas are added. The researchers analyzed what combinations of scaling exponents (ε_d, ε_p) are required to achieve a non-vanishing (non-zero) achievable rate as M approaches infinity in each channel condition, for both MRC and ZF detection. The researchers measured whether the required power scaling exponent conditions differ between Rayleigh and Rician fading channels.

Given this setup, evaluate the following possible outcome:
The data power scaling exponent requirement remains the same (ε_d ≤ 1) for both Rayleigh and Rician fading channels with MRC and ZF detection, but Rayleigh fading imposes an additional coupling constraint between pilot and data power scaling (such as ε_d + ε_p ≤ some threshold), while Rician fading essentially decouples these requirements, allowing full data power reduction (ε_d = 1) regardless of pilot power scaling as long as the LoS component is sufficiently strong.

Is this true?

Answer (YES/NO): NO